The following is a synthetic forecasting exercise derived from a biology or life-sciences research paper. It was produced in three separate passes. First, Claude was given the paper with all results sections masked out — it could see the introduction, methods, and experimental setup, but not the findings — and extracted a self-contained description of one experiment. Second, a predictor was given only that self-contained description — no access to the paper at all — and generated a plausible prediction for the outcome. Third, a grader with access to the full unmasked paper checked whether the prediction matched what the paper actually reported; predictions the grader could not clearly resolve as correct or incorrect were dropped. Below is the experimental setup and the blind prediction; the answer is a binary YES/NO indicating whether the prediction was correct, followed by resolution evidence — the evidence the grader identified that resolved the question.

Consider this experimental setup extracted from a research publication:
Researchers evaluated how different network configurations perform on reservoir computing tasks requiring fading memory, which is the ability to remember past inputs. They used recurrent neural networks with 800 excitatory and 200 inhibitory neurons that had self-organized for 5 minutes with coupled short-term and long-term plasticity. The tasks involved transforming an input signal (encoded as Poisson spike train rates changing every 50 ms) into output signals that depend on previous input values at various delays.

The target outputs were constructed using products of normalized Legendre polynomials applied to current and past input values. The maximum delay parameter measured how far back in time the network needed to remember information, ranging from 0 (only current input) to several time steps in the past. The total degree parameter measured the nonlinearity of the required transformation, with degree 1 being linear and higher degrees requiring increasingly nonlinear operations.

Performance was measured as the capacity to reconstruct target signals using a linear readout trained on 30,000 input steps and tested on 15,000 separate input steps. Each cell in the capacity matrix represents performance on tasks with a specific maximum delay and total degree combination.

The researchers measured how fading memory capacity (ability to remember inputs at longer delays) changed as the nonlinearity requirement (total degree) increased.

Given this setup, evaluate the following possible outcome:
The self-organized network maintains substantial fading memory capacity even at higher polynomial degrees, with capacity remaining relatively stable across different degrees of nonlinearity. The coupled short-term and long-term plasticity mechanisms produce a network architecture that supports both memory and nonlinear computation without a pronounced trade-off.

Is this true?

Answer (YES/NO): NO